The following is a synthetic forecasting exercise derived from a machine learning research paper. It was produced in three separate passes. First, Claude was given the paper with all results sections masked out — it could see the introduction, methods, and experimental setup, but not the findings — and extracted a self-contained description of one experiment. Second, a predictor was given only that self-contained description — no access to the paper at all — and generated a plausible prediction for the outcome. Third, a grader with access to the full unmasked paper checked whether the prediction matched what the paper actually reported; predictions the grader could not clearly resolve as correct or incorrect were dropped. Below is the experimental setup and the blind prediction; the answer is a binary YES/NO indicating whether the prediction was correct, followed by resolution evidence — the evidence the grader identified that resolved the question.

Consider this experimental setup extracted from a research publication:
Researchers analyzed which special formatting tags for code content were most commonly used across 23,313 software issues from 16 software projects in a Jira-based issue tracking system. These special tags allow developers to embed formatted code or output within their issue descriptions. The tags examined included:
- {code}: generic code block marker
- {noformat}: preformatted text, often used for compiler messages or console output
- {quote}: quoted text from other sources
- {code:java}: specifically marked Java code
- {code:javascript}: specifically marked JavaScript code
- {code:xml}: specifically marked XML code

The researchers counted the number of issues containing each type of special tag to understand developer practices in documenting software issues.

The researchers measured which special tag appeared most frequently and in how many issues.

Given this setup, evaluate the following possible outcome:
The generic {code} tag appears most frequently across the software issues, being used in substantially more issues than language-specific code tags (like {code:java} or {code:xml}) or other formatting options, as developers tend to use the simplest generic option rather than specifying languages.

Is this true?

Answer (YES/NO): YES